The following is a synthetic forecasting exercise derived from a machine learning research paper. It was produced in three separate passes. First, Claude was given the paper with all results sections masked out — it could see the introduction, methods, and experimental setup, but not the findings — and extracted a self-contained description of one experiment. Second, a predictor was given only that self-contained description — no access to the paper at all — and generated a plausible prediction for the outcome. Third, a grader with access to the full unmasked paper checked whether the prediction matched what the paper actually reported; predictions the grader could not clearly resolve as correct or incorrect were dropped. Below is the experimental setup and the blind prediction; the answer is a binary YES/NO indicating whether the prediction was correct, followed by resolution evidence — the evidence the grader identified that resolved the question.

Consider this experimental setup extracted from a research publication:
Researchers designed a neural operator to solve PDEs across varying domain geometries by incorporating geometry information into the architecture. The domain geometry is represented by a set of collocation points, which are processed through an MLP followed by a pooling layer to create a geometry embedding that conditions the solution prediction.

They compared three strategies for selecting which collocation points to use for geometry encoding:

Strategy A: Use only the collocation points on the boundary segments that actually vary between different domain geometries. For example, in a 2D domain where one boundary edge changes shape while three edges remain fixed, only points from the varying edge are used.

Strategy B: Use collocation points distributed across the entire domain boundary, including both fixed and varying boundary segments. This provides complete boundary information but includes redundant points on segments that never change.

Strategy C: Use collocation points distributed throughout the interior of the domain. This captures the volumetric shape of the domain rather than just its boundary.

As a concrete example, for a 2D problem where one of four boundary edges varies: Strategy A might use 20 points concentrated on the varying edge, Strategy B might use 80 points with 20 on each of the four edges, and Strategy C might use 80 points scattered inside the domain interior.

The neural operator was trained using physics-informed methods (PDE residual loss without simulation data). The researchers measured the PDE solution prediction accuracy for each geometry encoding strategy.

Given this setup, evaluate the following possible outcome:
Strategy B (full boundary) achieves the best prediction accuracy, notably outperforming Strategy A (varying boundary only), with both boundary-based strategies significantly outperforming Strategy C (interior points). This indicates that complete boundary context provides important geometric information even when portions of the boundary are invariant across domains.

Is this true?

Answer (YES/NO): NO